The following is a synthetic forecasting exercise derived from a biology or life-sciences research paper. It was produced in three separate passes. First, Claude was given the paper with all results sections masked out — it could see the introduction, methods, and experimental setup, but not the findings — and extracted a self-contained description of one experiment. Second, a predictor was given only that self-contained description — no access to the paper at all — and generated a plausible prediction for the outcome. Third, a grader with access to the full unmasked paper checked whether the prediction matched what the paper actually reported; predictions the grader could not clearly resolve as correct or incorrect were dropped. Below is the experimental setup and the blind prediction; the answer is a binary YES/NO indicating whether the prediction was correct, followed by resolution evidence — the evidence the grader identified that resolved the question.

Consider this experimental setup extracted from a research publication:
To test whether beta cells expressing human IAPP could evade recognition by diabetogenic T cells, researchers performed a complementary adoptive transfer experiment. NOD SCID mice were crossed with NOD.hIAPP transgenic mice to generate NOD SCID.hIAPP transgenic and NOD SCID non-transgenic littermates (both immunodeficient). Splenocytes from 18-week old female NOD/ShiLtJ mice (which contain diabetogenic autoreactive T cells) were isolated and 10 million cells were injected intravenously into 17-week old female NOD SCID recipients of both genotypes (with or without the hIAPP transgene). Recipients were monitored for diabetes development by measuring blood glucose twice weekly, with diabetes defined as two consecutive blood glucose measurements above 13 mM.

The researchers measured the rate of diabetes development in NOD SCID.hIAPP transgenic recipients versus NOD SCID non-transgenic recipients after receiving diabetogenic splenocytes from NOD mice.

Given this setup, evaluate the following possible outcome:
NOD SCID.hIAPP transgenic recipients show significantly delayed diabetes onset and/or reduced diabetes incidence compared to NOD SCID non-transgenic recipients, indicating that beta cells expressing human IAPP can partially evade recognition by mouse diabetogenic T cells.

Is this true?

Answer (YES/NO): NO